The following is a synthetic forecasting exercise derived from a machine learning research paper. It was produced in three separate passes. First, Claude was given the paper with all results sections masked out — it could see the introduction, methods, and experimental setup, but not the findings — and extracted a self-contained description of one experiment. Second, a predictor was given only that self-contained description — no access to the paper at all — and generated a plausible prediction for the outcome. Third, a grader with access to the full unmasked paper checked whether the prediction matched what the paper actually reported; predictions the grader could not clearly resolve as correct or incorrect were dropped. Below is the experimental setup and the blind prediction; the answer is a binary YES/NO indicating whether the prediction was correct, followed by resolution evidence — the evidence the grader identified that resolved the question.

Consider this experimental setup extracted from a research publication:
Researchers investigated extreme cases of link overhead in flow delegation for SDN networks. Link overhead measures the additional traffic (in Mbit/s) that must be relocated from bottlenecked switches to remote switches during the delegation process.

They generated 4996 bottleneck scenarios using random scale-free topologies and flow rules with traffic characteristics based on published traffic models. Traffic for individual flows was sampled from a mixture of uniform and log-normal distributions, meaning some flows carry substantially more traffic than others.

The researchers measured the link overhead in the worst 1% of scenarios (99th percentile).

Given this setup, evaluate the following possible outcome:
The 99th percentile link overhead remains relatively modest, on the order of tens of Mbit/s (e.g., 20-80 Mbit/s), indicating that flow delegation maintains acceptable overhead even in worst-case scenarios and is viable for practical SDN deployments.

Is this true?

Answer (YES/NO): NO